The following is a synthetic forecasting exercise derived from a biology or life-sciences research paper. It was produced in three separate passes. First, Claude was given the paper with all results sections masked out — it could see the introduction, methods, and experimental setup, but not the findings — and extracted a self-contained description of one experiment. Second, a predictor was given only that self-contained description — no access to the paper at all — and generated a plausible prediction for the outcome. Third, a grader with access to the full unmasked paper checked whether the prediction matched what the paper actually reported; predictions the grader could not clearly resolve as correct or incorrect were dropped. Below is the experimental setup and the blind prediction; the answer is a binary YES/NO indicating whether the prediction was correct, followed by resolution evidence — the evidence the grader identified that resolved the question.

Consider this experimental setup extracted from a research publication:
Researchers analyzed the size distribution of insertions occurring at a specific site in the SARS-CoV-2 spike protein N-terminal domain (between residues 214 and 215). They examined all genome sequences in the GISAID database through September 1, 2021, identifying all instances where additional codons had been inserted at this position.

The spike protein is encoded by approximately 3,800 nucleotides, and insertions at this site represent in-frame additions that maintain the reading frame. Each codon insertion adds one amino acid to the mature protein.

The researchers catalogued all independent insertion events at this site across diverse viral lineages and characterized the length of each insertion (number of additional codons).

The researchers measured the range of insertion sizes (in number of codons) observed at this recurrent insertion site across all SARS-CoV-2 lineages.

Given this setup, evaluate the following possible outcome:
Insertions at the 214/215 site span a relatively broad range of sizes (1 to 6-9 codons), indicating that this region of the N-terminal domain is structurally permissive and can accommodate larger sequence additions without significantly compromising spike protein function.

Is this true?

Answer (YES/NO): NO